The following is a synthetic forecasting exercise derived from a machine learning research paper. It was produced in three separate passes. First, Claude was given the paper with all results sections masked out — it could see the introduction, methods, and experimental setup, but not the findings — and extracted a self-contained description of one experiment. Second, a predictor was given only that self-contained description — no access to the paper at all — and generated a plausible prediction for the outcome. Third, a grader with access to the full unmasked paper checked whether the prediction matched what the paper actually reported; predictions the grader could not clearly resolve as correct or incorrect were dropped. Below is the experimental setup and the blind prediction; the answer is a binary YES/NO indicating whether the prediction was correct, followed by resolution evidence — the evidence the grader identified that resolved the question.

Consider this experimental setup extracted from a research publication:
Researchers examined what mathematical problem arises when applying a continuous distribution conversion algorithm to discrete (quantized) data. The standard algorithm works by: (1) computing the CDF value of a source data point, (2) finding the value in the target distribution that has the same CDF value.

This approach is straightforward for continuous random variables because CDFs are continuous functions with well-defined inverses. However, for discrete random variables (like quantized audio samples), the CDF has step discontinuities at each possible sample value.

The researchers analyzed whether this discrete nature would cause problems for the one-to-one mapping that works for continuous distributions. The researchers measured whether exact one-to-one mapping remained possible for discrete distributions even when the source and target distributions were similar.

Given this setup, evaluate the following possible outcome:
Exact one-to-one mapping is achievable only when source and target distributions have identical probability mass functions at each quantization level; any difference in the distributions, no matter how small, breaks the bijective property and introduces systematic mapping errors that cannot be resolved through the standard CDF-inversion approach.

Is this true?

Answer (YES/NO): NO